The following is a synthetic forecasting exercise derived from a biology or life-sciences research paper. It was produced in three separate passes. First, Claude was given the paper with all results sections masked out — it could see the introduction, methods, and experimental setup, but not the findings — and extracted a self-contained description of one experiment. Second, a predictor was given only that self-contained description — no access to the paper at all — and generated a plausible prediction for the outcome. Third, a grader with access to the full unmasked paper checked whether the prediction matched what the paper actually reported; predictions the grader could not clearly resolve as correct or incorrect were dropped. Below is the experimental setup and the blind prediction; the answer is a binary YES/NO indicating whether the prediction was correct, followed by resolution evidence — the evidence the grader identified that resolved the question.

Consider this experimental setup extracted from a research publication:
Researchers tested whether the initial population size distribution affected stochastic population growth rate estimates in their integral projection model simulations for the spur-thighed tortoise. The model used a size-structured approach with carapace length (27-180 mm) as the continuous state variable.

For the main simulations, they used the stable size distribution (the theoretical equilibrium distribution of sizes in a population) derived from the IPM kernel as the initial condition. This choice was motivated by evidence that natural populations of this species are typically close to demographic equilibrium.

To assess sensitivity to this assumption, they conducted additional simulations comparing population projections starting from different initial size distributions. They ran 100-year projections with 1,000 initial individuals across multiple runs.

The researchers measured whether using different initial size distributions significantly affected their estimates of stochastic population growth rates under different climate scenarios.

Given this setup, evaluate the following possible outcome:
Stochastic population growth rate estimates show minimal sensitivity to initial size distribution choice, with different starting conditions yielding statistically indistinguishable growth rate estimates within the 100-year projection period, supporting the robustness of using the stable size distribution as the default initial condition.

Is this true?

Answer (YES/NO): YES